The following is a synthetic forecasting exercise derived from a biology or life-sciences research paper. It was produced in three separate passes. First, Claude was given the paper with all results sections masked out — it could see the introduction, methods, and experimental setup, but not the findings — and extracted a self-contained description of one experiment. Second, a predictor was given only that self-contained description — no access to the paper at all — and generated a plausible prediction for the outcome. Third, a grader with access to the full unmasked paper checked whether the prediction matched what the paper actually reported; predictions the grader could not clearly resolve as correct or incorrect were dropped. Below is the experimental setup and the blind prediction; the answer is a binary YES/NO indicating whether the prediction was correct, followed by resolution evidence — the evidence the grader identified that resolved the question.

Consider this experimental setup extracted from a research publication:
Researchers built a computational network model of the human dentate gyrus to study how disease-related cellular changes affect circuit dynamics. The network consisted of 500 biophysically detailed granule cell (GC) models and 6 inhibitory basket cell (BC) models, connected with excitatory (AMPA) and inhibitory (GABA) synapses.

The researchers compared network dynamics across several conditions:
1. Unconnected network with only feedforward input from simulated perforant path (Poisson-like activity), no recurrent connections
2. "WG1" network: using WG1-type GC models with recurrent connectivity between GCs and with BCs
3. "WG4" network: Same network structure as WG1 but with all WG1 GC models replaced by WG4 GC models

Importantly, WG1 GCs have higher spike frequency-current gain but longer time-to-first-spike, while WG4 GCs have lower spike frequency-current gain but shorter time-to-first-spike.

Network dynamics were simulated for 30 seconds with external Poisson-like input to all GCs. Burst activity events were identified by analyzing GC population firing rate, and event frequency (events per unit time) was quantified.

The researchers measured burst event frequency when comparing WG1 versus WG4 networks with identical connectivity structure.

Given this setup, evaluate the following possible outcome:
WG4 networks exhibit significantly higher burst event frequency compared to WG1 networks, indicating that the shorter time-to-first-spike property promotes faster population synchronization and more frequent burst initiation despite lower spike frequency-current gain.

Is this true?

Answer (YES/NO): YES